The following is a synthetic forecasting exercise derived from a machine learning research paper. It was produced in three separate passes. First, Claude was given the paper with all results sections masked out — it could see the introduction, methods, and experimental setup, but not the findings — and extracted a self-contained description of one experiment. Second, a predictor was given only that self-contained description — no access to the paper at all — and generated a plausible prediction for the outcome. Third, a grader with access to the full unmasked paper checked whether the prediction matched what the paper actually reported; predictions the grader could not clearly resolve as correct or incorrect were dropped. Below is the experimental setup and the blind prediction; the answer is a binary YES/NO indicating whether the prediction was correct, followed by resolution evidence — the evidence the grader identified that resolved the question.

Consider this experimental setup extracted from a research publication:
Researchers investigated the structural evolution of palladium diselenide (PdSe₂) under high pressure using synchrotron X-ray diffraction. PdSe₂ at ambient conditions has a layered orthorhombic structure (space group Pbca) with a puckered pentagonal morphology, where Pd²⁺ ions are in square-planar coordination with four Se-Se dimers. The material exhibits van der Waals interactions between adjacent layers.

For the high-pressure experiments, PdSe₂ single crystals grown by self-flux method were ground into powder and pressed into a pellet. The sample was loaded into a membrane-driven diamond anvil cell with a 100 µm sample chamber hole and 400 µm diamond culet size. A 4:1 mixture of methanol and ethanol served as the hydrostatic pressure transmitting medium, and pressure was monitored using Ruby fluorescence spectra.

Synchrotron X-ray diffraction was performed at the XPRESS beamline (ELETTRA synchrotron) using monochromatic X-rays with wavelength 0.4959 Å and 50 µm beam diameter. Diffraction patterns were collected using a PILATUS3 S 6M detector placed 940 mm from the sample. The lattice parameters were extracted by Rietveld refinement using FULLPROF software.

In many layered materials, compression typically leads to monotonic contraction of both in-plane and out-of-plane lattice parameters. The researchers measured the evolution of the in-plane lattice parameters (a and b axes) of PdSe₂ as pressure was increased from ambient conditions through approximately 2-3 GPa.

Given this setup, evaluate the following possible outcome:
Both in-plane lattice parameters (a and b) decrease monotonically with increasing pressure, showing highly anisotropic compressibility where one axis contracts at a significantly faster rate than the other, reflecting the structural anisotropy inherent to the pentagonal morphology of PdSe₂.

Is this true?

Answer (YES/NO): NO